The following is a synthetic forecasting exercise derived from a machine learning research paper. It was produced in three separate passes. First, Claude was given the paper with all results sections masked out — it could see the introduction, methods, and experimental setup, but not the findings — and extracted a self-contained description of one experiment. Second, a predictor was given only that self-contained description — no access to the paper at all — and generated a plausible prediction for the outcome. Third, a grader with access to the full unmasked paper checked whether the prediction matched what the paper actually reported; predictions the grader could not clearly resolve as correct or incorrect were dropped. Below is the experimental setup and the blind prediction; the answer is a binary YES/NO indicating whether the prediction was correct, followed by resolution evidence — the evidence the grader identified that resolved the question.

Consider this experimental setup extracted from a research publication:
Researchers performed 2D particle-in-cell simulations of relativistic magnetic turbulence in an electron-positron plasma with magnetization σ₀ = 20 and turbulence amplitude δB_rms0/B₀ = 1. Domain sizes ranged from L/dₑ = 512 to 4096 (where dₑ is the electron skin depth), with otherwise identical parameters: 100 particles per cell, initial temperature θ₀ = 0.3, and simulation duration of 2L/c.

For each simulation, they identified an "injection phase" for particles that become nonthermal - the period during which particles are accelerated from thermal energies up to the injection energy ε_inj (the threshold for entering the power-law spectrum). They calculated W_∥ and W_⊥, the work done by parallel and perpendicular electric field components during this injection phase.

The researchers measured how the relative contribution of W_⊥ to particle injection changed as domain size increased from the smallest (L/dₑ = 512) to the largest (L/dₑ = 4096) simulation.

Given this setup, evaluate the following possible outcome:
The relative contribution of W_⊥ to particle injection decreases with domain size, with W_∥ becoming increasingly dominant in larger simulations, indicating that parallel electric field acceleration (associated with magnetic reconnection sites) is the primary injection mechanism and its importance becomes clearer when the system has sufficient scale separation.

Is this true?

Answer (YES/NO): NO